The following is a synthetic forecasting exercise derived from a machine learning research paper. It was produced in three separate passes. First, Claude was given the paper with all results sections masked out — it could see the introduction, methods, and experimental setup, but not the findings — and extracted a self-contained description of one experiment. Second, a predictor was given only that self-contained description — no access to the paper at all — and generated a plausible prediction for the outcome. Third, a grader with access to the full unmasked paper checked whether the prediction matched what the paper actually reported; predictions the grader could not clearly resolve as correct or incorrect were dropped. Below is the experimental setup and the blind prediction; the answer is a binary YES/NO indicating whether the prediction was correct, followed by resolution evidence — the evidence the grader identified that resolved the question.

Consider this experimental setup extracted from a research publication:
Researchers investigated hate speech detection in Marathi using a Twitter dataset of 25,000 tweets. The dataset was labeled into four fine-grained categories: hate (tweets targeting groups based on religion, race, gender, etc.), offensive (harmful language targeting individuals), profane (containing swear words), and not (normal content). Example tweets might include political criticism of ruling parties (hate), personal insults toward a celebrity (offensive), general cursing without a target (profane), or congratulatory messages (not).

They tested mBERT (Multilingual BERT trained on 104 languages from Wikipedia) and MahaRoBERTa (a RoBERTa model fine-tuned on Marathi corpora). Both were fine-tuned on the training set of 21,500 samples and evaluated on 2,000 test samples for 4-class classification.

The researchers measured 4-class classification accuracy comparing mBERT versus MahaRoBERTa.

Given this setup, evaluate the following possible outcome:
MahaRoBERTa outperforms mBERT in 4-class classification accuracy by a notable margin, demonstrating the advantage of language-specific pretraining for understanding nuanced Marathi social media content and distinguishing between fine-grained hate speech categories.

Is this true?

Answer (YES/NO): YES